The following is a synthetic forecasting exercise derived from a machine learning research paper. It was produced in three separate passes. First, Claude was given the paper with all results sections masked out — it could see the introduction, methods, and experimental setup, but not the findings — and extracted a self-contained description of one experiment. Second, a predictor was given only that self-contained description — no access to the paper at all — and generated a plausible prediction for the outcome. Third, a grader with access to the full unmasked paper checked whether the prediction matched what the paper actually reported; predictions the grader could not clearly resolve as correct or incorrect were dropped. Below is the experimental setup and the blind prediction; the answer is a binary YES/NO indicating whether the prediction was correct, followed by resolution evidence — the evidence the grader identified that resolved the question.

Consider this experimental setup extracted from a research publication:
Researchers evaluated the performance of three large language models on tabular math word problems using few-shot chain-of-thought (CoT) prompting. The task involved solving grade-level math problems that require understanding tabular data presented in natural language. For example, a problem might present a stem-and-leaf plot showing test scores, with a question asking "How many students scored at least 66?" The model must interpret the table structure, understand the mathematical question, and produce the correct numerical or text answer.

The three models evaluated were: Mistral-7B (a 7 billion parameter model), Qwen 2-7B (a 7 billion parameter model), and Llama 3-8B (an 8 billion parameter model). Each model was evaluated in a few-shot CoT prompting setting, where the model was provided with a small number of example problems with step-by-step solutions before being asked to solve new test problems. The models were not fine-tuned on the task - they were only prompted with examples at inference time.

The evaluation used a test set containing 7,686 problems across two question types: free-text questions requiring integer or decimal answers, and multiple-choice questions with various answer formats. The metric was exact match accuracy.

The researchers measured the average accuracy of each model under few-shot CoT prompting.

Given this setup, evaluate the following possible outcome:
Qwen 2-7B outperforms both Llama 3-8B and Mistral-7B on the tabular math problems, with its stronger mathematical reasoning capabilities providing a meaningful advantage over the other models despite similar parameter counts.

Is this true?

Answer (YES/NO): NO